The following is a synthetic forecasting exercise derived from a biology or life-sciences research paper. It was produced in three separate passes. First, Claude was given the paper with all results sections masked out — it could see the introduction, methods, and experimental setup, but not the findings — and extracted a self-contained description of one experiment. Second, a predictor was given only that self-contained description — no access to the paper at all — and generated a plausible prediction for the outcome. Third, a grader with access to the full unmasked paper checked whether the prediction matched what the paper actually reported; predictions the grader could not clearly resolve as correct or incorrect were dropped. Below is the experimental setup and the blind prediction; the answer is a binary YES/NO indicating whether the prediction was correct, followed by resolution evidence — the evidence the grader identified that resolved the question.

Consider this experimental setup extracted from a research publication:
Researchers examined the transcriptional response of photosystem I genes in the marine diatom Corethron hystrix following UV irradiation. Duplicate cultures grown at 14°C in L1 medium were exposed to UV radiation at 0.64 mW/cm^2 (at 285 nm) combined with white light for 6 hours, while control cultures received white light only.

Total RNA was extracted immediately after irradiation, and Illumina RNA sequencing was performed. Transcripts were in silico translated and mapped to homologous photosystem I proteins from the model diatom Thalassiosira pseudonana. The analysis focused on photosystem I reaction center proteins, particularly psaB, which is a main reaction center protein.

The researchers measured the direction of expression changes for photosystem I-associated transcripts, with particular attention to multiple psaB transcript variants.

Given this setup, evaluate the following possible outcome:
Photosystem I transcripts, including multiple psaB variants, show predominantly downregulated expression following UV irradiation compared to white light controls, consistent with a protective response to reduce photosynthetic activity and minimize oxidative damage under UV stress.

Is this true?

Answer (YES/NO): YES